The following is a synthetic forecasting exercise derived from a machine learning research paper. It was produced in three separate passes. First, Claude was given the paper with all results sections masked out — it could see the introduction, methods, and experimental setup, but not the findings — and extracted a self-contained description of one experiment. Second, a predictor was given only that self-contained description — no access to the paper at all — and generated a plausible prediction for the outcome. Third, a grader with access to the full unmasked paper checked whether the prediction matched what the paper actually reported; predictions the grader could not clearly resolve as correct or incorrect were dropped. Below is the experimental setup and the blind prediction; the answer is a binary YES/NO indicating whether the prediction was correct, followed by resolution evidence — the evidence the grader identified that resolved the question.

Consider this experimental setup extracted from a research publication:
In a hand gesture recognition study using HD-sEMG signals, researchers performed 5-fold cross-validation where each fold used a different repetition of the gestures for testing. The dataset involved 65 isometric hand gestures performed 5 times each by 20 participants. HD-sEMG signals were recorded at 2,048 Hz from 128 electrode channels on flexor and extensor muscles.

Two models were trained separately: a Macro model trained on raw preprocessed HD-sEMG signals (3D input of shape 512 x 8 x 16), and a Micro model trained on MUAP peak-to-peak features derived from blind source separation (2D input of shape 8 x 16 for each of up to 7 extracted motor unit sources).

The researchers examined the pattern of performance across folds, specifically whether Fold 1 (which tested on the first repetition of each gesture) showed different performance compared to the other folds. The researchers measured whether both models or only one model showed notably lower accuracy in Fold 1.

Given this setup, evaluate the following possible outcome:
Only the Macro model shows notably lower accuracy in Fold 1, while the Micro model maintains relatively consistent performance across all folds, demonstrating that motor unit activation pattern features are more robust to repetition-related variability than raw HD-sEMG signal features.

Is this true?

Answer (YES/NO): NO